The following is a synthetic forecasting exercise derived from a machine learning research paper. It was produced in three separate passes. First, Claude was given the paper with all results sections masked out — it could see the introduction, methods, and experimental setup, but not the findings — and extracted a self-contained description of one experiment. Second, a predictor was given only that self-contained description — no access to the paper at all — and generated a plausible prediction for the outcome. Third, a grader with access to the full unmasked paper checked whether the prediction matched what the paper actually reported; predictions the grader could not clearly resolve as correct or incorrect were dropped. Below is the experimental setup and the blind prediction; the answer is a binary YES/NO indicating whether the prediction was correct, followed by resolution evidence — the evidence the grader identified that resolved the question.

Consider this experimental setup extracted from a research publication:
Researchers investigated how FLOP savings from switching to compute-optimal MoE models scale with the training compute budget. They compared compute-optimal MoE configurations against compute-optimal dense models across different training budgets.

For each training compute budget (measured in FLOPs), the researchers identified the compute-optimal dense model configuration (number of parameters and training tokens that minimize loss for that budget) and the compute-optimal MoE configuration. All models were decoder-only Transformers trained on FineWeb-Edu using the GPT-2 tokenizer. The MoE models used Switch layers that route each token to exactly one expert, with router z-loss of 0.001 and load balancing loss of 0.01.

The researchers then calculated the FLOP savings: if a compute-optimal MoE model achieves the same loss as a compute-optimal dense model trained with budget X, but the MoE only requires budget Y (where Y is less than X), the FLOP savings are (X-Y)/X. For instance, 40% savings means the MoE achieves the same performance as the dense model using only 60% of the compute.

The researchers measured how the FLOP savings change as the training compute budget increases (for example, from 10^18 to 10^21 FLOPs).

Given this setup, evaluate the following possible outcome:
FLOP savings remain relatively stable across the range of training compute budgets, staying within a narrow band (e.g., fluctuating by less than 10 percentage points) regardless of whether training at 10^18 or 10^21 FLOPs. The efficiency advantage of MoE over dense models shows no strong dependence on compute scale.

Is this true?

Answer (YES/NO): NO